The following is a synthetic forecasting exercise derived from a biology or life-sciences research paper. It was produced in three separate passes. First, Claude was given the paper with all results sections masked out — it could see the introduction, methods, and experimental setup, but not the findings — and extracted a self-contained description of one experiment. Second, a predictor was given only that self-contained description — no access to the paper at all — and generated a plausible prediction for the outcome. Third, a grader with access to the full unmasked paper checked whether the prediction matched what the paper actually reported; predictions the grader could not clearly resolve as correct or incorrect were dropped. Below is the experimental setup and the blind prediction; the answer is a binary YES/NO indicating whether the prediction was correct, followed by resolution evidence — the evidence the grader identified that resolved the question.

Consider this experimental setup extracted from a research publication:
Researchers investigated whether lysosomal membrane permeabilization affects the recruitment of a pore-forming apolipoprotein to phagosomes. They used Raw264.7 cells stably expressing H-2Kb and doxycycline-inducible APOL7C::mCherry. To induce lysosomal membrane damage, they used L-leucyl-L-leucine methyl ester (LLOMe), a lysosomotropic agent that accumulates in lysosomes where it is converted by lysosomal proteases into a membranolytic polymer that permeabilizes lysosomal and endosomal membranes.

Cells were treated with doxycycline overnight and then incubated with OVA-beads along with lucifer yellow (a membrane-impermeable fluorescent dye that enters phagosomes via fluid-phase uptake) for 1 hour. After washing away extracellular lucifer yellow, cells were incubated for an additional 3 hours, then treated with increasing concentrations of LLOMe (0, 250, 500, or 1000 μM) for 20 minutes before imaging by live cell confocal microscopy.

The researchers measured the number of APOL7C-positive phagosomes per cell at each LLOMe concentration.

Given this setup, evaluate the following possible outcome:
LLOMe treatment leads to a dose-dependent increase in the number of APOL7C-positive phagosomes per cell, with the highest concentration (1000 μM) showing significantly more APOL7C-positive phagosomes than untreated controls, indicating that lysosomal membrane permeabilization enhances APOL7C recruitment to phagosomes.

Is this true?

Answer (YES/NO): NO